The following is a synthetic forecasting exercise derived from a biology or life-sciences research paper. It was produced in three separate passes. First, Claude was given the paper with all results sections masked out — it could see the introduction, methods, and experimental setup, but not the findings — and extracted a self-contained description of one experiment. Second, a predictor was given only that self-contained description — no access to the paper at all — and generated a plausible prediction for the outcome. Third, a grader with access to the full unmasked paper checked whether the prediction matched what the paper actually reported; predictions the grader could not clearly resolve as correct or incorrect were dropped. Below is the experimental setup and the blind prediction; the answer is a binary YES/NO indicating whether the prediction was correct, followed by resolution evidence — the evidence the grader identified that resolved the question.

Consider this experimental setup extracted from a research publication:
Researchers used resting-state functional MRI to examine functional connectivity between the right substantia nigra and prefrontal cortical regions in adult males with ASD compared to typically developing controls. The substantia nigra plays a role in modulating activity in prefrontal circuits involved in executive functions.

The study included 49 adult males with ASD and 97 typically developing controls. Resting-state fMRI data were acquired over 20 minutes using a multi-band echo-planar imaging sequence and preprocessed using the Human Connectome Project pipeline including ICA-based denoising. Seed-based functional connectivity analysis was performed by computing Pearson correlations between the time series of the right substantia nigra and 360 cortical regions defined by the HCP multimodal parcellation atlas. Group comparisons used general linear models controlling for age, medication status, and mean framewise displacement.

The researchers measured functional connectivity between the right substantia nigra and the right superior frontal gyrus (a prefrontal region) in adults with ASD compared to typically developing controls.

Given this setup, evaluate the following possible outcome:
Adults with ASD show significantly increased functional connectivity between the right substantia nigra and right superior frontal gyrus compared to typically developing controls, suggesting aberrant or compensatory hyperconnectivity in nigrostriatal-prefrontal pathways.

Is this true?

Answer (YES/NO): NO